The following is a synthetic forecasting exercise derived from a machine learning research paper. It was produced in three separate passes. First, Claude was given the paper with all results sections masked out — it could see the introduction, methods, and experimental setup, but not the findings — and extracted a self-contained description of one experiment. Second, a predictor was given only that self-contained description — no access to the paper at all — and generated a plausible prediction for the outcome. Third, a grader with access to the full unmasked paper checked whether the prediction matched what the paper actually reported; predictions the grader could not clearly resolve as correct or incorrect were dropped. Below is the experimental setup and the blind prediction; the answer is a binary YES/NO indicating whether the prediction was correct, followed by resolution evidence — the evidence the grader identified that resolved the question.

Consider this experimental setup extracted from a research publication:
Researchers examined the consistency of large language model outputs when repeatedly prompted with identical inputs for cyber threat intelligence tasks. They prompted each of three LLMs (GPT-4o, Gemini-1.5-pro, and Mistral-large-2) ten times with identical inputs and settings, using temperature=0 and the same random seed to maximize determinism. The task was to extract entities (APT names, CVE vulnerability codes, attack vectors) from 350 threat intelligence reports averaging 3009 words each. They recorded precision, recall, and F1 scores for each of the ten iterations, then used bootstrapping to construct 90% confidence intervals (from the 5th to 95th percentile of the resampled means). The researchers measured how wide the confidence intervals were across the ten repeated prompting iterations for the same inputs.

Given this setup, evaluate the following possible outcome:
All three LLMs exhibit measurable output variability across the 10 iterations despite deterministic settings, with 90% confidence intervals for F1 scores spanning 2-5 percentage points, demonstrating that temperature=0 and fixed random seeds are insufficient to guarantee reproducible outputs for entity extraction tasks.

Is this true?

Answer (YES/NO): NO